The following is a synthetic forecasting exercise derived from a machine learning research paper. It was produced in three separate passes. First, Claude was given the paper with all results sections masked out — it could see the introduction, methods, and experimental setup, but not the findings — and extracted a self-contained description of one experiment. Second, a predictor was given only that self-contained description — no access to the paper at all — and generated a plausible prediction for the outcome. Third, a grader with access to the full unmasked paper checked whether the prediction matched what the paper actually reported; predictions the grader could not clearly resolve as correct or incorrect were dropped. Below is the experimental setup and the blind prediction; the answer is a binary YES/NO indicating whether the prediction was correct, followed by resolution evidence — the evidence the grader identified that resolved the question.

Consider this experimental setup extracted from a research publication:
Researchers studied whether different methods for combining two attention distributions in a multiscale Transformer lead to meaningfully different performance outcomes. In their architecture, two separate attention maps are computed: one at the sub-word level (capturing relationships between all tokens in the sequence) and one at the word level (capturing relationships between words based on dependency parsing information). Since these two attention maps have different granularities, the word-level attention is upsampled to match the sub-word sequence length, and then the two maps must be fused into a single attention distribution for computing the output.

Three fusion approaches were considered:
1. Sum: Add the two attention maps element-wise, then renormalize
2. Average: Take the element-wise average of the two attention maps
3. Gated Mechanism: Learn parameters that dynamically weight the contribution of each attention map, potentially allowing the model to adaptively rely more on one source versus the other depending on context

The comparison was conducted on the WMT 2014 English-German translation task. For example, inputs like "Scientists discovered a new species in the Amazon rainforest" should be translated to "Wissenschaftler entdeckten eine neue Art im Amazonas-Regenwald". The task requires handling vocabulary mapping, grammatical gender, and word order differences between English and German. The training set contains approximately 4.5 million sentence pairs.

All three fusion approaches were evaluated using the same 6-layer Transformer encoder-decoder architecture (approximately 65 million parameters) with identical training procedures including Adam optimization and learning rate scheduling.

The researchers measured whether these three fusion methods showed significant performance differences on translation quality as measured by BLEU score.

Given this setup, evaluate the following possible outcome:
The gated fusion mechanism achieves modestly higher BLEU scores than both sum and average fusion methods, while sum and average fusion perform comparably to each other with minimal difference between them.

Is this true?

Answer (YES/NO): NO